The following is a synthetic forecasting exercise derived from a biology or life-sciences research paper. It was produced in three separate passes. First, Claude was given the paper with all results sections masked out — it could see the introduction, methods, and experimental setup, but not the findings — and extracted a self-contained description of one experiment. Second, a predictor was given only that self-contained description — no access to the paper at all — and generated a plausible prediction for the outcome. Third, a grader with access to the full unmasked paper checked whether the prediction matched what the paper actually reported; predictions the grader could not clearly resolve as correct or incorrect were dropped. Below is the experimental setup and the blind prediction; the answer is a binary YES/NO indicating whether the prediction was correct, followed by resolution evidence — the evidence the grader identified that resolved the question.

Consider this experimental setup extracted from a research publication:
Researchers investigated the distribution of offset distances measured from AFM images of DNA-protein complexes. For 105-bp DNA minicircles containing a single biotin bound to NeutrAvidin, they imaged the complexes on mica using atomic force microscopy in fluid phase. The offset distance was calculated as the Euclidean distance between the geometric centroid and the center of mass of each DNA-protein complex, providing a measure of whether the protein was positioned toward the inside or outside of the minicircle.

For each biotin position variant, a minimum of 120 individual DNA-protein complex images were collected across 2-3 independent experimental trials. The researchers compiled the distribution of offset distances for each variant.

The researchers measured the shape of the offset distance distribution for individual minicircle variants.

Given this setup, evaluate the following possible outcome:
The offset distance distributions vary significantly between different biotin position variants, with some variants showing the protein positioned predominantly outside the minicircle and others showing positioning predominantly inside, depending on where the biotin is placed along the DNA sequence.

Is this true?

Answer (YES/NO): YES